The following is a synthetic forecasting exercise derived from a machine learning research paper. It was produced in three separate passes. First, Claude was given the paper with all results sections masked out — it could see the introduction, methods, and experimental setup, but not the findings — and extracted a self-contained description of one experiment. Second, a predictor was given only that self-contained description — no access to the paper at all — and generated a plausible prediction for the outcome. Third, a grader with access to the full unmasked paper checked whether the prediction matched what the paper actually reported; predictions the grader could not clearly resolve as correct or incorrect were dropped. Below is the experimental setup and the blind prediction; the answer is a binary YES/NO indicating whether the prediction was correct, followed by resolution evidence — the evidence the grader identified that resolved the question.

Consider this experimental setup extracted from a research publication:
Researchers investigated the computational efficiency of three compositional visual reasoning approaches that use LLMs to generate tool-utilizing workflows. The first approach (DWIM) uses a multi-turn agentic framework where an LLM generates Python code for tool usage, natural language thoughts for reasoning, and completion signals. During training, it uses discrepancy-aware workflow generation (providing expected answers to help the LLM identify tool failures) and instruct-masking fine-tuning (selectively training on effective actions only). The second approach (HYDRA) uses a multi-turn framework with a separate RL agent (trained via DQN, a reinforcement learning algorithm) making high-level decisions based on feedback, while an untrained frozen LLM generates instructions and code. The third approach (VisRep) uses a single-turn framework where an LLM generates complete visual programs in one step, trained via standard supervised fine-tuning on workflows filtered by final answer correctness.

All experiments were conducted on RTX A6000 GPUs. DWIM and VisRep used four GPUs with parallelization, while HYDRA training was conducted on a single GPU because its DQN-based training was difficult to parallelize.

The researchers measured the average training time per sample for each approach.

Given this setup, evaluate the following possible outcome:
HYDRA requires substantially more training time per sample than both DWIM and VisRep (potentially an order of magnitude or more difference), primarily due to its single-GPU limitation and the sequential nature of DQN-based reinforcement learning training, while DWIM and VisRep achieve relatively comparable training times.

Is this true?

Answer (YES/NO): NO